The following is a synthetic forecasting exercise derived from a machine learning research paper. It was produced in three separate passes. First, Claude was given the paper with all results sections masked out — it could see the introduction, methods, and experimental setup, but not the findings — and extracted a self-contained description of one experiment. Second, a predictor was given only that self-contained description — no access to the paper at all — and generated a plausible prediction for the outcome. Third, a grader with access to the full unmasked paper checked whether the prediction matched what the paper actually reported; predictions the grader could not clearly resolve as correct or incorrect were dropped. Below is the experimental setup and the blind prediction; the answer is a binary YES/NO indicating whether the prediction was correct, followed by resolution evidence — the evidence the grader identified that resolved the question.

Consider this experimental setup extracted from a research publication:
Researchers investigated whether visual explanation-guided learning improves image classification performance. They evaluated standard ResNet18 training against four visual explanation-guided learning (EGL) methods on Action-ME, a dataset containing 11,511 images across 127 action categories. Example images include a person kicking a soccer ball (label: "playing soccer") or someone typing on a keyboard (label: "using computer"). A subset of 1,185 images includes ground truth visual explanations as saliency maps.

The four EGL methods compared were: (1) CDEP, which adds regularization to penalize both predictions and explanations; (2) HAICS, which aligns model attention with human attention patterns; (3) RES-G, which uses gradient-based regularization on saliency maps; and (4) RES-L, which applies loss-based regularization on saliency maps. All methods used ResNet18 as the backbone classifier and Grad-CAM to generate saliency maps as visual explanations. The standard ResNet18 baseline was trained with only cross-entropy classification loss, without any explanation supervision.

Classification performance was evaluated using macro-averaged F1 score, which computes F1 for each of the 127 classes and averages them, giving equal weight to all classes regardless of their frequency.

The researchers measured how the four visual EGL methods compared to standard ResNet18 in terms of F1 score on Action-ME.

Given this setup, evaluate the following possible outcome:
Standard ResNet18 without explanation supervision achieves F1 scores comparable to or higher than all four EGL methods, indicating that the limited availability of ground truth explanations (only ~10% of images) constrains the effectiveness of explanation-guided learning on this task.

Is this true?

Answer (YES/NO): YES